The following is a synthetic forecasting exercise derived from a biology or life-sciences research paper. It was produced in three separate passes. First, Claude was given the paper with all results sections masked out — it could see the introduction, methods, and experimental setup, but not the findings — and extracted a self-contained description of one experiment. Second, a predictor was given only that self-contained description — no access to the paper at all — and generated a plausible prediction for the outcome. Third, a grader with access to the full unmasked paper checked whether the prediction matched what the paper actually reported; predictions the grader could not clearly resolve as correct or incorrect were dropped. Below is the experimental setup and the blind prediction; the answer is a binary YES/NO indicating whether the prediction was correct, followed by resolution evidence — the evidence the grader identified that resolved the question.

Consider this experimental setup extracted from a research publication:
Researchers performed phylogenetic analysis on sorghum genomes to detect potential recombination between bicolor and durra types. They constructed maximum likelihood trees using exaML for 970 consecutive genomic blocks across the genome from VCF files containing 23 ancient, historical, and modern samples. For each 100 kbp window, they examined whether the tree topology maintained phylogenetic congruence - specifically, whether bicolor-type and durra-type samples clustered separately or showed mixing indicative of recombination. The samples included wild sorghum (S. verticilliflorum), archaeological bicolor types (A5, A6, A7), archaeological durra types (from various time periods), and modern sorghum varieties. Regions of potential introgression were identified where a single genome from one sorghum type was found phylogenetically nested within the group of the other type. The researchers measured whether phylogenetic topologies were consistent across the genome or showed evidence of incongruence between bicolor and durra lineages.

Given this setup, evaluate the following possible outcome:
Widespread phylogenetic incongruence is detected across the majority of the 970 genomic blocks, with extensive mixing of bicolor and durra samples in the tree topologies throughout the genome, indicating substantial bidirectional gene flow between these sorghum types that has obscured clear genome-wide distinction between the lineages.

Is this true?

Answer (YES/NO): NO